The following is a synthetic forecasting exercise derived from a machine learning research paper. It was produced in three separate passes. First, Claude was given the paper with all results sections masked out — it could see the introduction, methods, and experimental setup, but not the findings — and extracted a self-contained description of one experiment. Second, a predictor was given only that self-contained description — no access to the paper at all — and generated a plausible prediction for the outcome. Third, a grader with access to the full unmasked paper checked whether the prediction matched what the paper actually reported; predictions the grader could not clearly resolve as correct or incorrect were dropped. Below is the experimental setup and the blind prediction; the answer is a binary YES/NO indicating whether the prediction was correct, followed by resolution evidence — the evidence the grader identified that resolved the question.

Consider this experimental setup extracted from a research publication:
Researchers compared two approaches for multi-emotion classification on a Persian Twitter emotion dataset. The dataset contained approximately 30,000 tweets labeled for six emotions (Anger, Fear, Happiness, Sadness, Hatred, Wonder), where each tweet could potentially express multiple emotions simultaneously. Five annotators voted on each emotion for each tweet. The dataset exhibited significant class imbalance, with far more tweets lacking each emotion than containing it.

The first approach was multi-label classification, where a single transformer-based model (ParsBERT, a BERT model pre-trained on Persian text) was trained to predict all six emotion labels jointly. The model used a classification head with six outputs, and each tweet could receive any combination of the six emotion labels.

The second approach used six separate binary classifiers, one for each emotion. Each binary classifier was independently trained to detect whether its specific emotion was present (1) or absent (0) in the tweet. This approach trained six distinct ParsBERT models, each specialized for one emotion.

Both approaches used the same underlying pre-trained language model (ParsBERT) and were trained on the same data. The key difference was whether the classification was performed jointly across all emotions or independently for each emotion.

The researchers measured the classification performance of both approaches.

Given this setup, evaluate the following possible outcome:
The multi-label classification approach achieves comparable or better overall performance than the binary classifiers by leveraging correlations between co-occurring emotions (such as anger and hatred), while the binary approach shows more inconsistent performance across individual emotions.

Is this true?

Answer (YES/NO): NO